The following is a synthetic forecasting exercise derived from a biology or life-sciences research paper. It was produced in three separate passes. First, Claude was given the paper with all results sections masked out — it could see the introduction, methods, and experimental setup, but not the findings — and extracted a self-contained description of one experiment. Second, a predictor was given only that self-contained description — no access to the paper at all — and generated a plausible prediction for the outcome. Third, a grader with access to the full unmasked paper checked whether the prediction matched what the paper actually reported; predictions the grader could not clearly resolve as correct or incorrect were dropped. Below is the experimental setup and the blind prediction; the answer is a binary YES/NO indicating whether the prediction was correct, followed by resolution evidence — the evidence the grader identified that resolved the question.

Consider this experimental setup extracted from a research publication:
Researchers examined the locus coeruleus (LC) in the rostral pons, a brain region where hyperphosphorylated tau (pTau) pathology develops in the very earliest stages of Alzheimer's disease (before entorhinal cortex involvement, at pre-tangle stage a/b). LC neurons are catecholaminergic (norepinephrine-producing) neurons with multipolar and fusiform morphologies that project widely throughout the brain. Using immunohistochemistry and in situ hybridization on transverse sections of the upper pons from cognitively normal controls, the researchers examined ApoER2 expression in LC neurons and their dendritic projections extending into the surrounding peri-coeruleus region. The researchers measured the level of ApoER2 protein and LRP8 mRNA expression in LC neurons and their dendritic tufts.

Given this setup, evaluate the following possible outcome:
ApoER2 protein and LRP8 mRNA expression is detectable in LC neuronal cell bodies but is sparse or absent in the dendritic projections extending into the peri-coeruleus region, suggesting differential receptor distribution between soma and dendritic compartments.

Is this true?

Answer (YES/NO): NO